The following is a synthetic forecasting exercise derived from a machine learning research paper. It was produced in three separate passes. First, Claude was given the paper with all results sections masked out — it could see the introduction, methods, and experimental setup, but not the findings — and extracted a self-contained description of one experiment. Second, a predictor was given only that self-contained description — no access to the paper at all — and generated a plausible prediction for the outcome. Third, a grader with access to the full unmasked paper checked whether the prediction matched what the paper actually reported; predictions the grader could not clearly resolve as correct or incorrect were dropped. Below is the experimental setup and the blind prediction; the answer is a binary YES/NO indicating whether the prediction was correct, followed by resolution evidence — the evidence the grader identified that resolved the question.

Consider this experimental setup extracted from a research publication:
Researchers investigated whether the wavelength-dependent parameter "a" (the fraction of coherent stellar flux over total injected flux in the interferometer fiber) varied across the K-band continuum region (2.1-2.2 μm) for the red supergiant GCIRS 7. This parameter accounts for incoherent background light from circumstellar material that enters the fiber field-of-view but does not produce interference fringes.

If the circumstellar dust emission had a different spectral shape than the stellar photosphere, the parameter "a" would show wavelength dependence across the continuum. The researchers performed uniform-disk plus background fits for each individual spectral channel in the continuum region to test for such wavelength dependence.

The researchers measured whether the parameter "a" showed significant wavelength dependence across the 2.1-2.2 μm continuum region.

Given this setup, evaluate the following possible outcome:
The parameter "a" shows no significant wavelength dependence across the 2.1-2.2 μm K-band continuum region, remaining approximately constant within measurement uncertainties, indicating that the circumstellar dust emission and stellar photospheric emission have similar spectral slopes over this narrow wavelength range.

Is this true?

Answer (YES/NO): YES